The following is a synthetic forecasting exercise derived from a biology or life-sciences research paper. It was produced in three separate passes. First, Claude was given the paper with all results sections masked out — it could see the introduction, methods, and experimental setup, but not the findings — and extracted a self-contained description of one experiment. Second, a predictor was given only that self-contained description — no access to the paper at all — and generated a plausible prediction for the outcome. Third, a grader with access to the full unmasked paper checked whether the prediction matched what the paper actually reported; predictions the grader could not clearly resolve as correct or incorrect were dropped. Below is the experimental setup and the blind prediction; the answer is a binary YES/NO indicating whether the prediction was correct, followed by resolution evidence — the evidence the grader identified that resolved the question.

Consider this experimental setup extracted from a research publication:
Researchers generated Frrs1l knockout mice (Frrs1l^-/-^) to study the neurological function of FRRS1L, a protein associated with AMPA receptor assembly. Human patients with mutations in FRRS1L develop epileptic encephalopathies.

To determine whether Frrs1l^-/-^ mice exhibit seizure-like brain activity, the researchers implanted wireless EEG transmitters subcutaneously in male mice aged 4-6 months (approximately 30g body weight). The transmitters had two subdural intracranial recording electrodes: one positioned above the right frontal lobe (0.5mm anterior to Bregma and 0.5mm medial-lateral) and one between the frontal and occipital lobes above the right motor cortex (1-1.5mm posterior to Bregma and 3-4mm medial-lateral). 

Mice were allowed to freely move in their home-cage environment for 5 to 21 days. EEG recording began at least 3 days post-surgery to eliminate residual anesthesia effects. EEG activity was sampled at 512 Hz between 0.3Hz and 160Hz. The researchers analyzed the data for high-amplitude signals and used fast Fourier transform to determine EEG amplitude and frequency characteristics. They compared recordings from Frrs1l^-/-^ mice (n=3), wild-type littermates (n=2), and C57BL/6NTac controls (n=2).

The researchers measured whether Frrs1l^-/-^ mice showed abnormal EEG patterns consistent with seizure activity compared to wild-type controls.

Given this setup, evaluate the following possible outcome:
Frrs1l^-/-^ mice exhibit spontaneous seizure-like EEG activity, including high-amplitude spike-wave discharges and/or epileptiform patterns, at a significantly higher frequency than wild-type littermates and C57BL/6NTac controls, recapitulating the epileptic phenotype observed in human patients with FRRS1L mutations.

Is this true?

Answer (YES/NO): NO